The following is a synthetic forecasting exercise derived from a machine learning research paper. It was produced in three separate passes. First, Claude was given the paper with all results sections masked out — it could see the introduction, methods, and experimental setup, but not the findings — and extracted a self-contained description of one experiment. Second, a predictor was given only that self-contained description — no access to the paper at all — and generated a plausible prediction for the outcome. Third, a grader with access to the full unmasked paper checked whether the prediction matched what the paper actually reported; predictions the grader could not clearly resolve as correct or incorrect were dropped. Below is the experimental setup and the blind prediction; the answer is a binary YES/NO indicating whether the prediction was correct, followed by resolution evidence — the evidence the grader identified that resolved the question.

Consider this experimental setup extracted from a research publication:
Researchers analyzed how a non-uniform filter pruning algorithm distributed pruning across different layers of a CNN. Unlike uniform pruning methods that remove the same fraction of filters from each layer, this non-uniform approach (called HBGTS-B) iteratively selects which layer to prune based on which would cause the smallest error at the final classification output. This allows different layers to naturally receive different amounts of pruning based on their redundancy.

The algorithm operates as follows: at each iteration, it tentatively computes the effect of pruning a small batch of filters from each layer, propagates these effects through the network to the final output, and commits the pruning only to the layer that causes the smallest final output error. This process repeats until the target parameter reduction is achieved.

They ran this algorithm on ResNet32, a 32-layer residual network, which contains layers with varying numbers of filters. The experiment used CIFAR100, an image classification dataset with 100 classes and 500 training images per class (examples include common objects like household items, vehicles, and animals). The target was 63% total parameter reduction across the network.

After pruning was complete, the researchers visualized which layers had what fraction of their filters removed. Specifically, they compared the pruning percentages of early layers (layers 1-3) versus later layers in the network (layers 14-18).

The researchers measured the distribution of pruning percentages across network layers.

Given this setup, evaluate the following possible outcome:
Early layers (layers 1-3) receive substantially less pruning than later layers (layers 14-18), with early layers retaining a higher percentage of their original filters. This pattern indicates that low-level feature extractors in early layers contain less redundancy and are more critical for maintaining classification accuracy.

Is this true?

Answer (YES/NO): YES